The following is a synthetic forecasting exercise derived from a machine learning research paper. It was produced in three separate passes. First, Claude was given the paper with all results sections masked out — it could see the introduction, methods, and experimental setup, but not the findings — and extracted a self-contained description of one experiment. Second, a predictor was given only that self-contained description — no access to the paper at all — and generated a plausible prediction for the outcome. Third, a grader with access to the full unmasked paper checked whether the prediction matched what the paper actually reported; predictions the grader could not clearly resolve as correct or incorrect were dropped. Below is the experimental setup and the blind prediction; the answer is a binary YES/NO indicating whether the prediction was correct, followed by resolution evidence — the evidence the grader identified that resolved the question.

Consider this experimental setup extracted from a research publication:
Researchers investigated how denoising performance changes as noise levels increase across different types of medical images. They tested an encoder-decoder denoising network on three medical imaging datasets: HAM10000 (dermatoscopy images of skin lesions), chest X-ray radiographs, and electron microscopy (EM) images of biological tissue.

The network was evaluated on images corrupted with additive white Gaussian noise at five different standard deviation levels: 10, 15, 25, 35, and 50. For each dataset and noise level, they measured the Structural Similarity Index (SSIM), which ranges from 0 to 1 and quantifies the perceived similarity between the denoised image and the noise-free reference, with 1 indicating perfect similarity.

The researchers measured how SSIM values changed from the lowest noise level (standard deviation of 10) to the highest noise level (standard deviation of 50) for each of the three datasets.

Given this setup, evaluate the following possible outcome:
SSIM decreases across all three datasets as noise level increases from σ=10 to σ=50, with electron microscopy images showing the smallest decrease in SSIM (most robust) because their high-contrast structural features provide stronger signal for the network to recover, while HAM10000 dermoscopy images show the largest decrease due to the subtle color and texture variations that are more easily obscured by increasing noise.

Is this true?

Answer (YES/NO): NO